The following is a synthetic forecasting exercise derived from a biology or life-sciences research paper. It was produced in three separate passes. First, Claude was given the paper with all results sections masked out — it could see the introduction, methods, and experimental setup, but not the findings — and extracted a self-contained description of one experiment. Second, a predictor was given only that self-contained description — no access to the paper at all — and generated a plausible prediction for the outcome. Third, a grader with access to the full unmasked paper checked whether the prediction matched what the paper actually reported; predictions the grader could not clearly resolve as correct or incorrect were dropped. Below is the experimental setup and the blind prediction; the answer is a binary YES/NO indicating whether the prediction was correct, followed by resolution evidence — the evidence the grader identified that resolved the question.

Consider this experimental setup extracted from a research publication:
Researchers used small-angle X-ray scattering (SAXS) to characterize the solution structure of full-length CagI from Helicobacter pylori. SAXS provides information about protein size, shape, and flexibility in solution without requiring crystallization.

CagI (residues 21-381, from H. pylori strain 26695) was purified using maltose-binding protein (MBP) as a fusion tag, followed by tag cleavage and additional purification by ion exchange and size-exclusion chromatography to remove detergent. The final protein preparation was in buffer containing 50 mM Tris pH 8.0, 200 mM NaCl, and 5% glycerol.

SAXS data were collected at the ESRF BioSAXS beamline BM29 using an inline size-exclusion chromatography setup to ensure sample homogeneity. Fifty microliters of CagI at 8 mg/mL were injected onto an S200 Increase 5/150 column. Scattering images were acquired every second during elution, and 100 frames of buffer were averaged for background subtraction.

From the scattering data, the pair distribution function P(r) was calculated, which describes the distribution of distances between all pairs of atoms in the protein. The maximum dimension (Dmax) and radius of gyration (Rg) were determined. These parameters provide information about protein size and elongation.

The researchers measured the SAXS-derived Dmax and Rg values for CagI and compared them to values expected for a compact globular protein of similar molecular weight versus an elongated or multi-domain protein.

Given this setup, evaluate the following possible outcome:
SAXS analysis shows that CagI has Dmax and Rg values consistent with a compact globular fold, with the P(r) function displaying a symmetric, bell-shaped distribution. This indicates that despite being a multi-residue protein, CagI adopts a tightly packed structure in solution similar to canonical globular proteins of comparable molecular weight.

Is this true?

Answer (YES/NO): NO